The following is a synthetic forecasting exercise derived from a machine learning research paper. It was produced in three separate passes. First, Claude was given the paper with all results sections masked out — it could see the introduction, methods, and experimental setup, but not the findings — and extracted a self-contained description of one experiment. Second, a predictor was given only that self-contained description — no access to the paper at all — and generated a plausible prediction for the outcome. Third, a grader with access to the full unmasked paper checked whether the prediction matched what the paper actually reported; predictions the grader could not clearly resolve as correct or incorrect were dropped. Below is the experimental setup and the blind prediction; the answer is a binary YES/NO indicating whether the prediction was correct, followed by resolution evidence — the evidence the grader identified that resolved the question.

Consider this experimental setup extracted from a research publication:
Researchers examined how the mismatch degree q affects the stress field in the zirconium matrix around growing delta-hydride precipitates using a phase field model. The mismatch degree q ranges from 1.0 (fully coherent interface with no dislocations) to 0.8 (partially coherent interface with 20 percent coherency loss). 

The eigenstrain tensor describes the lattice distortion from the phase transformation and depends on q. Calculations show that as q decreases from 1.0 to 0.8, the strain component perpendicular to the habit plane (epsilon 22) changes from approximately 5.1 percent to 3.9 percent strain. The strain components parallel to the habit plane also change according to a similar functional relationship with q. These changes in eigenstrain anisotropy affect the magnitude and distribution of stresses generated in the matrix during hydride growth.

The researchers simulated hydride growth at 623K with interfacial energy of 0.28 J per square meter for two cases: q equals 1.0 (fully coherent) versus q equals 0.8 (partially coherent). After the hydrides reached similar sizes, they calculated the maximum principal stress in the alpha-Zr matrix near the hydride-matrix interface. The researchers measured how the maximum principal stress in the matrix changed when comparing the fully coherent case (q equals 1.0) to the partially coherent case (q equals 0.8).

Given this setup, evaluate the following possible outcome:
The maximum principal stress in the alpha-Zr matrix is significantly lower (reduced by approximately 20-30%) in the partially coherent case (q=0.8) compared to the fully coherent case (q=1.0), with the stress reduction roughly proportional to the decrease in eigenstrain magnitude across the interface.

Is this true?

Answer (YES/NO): NO